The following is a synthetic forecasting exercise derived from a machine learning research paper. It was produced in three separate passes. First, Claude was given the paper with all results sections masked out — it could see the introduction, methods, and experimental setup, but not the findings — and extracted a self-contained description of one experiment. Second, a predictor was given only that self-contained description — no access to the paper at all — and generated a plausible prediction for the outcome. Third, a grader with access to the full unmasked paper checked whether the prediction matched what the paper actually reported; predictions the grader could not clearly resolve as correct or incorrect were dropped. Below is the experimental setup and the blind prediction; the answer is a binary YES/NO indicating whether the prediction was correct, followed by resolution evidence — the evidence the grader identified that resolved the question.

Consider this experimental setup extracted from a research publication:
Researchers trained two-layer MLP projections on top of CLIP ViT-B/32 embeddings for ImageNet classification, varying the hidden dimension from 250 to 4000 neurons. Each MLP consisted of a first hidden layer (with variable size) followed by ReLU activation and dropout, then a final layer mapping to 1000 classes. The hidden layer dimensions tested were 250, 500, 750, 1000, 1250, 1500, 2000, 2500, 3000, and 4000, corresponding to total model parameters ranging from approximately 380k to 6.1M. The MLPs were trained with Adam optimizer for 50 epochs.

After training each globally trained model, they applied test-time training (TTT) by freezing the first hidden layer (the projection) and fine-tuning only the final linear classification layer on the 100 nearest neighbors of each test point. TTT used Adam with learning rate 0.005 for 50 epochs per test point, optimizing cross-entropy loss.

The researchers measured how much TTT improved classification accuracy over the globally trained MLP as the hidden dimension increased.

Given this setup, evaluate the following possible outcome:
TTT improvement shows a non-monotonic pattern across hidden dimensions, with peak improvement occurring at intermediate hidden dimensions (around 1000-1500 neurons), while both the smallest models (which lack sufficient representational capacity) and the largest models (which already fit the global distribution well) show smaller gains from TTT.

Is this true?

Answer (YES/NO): NO